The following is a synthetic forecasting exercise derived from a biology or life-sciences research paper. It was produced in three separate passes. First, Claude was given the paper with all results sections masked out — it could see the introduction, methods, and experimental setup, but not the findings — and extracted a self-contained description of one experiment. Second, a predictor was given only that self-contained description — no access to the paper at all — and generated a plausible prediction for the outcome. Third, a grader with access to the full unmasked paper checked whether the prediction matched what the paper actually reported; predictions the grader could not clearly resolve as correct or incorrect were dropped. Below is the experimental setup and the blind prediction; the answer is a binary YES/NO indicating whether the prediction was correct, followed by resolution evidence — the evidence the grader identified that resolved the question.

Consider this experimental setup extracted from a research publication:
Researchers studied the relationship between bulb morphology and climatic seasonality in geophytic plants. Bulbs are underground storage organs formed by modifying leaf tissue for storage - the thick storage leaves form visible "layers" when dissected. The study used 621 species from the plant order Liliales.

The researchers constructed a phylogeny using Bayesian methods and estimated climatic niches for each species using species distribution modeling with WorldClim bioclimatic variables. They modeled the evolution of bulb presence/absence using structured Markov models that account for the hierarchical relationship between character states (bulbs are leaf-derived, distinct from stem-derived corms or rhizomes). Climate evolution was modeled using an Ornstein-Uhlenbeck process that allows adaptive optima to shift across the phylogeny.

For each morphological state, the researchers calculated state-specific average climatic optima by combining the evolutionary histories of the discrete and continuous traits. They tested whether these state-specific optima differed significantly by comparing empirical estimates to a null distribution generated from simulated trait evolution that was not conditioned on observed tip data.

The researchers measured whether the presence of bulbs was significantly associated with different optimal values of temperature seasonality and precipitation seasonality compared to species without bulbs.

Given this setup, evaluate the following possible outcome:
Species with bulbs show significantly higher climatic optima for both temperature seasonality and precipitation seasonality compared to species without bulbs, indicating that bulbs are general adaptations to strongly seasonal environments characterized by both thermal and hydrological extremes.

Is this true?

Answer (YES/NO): NO